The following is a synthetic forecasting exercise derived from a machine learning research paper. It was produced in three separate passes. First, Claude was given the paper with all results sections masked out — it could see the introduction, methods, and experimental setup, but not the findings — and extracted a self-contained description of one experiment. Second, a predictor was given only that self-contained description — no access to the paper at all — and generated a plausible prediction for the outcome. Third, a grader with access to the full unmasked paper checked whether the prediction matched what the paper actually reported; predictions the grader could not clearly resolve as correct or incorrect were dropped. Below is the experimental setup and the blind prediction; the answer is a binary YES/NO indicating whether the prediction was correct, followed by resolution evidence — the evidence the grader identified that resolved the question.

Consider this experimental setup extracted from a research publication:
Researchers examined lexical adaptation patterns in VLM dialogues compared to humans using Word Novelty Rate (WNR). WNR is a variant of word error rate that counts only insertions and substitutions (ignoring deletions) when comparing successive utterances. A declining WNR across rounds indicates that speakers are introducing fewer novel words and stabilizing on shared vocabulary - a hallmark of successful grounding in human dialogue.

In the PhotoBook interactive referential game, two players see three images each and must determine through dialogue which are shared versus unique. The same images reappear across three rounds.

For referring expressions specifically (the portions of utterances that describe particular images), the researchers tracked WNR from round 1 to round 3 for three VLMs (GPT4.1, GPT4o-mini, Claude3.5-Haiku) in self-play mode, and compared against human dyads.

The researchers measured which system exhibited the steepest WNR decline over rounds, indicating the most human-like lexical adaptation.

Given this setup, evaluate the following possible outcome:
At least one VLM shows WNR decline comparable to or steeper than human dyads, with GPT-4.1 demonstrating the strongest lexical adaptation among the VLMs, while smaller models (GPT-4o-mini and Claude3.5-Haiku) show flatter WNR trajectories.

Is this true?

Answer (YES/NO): NO